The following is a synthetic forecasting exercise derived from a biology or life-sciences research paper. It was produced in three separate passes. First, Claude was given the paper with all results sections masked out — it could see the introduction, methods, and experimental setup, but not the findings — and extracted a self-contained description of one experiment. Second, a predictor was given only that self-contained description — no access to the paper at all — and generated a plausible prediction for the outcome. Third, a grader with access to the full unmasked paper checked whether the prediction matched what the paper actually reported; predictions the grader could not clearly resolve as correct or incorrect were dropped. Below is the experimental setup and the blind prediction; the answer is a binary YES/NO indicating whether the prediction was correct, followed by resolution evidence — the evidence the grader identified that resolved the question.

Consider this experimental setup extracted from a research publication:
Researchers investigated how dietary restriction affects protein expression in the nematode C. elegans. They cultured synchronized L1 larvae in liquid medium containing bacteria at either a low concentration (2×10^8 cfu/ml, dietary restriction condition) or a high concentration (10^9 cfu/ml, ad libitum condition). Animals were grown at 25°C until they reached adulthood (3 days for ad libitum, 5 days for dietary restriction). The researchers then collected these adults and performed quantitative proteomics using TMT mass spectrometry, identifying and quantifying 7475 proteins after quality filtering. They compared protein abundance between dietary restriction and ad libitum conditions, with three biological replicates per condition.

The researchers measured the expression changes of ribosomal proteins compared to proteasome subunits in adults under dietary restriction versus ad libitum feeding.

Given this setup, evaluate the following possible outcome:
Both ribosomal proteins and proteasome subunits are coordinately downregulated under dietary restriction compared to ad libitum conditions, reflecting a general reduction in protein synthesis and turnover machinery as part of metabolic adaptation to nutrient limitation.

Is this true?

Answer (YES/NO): YES